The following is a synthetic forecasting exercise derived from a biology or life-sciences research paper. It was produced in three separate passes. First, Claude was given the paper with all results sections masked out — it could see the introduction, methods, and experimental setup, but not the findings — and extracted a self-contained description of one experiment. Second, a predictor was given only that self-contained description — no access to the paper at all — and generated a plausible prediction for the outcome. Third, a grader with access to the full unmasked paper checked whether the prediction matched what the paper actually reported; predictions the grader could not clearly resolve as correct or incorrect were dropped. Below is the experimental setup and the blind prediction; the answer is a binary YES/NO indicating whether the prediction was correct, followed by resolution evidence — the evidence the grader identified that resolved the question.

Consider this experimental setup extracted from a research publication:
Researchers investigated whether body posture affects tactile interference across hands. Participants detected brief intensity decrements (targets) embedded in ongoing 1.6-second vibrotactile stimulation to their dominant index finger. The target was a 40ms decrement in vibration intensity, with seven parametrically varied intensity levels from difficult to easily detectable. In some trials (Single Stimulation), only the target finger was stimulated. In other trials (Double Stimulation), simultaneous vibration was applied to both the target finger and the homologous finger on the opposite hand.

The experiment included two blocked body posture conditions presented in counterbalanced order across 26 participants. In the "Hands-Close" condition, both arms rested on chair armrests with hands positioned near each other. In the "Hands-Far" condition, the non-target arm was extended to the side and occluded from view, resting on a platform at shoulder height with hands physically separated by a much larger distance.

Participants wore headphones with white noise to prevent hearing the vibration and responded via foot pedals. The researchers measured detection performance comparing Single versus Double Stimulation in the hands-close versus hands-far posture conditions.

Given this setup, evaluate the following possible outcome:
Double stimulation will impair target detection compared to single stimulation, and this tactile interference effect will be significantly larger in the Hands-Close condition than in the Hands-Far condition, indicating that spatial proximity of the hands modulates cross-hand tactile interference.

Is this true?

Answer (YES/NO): NO